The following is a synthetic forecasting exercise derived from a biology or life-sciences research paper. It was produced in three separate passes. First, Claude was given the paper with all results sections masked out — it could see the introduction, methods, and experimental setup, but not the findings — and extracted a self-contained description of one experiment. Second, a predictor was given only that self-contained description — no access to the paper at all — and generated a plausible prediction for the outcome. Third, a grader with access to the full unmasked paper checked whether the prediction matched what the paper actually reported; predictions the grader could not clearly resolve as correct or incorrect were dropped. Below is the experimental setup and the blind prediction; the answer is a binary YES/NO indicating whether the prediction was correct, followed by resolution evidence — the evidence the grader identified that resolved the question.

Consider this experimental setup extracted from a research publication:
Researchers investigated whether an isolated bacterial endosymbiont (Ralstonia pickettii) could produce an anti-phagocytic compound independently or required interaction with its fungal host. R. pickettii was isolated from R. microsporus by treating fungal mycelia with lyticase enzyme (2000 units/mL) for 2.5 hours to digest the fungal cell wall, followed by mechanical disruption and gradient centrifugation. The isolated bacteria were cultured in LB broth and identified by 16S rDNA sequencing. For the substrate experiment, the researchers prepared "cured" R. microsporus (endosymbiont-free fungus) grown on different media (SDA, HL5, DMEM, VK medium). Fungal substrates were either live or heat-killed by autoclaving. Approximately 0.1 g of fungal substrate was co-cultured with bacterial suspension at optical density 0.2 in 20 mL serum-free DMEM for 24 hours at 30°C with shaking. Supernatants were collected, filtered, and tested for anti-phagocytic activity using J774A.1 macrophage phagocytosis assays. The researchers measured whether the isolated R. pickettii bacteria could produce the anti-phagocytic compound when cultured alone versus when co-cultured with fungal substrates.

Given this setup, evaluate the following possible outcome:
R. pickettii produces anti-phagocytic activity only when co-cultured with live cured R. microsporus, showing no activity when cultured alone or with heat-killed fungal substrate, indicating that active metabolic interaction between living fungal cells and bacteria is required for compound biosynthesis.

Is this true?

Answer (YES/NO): NO